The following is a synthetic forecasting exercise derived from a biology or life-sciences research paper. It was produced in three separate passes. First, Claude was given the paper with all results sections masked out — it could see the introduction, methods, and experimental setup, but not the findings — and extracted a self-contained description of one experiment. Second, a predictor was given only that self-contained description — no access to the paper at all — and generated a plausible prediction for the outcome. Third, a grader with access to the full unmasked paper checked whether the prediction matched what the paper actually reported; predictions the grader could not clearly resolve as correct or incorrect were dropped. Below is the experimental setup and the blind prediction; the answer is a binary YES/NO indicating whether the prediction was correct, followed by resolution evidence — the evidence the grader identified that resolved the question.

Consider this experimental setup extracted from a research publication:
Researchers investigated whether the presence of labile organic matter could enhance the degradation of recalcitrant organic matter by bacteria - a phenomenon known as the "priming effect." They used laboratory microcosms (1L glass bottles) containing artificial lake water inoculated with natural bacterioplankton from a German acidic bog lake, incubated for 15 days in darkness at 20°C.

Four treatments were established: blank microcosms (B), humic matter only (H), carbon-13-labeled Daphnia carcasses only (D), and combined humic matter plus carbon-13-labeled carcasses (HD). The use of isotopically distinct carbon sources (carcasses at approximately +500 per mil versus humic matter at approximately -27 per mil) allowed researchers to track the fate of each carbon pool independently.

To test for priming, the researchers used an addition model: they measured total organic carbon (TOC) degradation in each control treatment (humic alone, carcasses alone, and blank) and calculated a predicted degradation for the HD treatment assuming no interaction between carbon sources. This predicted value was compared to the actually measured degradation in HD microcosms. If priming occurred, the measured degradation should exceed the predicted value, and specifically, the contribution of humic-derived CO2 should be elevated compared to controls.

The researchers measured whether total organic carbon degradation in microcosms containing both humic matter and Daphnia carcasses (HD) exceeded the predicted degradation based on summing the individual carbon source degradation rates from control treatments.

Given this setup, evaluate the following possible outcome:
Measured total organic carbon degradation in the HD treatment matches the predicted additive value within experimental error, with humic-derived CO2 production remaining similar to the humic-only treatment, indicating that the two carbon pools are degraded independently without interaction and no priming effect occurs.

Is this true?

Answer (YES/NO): YES